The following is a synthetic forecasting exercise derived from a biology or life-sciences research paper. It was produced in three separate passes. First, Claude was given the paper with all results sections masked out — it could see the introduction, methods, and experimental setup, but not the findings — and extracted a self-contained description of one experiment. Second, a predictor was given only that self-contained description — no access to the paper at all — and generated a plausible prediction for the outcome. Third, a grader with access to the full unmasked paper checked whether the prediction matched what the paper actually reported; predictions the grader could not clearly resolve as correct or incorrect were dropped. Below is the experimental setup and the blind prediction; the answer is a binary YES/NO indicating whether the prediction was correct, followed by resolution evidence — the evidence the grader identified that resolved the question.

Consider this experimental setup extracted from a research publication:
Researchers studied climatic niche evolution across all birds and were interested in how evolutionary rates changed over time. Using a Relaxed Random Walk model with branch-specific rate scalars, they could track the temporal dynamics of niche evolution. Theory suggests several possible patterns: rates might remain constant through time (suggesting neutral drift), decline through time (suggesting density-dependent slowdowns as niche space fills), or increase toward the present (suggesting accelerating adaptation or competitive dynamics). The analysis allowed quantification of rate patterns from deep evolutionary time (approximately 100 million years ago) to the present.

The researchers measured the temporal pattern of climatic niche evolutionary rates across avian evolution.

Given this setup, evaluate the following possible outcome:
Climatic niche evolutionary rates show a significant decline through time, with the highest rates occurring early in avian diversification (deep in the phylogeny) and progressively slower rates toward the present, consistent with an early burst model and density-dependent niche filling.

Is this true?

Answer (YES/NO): NO